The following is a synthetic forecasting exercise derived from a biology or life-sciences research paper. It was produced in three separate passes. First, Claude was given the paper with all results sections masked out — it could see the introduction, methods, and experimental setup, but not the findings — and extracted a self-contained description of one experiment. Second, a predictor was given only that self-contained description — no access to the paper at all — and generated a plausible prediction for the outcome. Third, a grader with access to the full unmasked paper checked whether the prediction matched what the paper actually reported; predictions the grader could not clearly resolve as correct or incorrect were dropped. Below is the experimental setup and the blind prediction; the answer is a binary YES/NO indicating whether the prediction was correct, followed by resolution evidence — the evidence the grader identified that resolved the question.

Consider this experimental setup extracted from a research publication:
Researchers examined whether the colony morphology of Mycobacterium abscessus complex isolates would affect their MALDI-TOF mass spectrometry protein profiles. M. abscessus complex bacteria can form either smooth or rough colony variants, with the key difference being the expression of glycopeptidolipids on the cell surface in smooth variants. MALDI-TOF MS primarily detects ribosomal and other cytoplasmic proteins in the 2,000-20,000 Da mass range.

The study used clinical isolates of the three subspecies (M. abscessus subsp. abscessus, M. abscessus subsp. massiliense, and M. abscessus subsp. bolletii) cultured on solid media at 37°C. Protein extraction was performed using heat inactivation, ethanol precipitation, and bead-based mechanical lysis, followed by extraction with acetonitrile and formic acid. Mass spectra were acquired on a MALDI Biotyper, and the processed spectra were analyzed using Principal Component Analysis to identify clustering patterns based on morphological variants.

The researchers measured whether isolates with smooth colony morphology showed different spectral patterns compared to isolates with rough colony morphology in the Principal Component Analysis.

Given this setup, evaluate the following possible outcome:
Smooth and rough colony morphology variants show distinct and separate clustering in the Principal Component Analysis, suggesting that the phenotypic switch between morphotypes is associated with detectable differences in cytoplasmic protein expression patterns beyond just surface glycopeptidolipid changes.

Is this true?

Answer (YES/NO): NO